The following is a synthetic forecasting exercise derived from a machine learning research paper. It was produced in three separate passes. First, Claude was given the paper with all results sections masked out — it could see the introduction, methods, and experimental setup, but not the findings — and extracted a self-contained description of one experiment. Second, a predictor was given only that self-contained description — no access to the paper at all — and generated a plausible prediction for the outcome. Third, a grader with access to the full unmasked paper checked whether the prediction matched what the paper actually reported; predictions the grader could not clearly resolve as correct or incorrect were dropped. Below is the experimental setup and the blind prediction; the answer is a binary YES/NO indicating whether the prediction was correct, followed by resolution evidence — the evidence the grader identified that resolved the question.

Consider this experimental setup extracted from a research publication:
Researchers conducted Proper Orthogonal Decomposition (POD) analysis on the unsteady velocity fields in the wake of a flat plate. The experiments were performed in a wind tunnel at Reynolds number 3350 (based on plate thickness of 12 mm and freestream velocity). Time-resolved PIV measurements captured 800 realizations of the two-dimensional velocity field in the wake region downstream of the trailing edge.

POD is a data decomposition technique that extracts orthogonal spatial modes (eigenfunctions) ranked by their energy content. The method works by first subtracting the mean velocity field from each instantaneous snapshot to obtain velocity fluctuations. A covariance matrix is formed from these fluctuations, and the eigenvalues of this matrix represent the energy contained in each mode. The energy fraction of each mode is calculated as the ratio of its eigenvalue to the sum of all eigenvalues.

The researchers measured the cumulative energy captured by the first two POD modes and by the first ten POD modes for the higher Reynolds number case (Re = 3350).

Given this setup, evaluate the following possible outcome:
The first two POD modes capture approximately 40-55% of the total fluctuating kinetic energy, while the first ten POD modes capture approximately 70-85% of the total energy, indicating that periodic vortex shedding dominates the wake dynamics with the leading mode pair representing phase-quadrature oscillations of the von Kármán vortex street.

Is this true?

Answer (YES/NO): NO